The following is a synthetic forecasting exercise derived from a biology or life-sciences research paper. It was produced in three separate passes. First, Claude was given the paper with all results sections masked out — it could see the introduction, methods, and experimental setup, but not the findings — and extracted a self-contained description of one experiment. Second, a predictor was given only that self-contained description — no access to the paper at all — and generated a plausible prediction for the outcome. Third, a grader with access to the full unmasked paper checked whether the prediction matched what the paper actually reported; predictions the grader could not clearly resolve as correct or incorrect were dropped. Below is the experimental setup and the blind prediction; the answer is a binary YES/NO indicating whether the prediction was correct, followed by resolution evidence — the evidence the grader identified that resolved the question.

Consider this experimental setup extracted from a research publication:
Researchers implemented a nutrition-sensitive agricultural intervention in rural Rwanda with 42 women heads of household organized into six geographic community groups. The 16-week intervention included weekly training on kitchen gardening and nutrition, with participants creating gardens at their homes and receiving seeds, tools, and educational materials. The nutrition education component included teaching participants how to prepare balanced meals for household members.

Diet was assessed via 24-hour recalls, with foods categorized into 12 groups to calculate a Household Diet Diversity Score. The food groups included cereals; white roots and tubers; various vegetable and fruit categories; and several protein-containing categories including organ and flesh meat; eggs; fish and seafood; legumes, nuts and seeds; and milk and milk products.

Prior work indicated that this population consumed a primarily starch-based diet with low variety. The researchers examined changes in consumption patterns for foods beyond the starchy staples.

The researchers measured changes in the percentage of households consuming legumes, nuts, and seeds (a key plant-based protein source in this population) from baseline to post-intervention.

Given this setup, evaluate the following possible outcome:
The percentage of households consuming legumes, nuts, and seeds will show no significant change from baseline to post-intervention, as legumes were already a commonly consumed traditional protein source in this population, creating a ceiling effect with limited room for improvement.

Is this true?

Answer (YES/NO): NO